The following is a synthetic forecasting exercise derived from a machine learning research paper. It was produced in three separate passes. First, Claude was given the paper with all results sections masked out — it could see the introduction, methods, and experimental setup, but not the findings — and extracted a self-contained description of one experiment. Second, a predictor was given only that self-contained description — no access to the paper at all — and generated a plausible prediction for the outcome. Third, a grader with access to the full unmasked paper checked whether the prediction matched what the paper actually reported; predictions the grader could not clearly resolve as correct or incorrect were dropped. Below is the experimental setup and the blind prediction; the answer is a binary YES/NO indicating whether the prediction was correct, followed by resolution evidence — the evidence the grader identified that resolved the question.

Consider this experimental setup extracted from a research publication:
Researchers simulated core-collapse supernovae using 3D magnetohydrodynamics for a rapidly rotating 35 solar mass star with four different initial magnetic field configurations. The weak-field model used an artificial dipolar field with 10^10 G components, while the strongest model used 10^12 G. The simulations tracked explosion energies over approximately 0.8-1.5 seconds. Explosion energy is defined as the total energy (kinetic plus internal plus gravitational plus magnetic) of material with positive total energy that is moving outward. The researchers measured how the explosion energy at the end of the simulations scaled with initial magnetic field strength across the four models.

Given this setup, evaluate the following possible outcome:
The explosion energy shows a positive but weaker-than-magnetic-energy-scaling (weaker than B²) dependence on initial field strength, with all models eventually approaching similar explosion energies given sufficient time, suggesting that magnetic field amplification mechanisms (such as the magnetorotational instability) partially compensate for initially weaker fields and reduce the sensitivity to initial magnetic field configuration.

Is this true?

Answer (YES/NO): NO